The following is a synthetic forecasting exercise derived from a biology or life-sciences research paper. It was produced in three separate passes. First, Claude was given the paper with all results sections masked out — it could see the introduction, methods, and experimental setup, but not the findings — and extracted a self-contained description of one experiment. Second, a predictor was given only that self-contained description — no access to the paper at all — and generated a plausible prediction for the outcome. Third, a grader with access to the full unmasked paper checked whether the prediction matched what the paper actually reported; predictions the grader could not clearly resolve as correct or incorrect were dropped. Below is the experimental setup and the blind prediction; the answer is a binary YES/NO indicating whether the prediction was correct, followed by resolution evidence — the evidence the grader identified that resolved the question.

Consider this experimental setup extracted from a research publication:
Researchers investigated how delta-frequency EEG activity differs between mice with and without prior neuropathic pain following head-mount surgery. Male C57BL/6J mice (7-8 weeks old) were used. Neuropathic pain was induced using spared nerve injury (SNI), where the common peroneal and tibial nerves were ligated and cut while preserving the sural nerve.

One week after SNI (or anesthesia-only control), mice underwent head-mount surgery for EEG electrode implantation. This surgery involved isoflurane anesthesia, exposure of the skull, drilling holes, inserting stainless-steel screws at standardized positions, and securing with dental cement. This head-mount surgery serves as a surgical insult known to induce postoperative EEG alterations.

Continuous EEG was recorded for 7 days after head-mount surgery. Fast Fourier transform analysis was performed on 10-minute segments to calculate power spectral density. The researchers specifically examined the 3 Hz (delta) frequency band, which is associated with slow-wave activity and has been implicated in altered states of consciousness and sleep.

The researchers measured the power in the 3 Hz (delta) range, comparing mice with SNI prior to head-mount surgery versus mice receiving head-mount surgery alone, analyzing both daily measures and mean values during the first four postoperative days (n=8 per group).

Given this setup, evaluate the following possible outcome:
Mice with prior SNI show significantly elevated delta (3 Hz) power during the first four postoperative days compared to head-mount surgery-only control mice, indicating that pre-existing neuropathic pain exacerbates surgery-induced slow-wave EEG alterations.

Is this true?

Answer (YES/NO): NO